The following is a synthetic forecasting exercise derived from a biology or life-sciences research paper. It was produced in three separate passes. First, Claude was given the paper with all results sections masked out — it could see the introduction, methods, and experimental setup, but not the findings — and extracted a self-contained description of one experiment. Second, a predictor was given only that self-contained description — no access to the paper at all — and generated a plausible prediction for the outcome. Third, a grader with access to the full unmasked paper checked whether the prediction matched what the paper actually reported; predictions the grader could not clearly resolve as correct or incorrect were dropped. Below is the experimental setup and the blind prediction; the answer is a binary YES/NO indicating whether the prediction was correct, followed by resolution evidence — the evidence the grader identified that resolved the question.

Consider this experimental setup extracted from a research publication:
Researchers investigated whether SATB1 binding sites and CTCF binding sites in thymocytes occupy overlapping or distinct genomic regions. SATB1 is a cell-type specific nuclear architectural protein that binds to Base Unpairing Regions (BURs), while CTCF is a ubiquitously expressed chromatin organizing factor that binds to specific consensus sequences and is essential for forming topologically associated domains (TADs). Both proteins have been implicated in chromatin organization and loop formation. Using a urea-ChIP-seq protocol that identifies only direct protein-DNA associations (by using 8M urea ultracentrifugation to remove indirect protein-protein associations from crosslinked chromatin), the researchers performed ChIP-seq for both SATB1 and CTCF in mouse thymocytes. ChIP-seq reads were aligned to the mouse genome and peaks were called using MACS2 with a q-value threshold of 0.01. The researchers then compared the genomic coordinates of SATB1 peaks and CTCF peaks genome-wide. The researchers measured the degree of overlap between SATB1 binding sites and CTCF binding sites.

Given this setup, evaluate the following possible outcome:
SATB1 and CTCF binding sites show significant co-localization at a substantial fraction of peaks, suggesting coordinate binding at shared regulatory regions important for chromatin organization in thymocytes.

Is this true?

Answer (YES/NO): NO